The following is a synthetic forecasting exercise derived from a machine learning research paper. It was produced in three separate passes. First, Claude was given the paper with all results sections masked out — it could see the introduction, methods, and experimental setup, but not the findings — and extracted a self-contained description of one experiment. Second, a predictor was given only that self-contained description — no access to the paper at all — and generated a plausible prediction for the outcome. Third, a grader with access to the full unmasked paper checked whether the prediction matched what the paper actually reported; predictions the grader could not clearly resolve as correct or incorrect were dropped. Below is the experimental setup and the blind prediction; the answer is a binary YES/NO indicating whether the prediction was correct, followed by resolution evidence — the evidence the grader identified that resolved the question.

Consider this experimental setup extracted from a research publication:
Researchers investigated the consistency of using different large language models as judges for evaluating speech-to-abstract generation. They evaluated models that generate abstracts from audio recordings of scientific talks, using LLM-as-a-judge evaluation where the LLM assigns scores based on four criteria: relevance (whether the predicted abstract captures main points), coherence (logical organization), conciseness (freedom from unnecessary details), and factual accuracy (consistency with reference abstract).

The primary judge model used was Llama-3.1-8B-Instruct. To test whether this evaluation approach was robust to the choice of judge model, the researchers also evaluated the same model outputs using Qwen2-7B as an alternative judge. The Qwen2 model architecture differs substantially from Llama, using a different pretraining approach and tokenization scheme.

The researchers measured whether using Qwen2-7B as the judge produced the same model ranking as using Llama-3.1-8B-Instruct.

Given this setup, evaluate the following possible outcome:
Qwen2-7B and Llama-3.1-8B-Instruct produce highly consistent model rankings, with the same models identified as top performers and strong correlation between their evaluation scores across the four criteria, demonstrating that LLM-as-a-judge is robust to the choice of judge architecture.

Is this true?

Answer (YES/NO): NO